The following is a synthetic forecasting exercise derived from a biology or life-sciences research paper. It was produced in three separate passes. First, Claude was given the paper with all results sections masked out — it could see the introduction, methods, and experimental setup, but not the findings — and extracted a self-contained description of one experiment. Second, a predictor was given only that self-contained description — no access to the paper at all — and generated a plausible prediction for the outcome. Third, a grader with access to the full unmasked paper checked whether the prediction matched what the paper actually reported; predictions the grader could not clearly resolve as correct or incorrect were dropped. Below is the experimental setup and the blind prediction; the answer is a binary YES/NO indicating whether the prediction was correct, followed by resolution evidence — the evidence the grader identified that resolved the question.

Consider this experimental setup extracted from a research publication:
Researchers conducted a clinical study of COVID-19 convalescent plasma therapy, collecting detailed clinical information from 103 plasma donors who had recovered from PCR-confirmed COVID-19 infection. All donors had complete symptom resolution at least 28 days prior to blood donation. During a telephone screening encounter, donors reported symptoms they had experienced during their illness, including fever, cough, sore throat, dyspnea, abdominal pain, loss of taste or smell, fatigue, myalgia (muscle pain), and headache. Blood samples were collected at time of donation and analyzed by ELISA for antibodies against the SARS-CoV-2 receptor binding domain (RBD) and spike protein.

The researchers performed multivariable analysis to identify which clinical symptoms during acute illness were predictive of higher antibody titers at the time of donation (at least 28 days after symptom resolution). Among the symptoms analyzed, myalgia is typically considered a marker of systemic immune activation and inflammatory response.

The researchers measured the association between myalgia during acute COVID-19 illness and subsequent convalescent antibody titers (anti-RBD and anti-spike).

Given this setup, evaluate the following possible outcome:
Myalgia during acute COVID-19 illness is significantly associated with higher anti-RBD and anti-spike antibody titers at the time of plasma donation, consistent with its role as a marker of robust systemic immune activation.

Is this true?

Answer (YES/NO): NO